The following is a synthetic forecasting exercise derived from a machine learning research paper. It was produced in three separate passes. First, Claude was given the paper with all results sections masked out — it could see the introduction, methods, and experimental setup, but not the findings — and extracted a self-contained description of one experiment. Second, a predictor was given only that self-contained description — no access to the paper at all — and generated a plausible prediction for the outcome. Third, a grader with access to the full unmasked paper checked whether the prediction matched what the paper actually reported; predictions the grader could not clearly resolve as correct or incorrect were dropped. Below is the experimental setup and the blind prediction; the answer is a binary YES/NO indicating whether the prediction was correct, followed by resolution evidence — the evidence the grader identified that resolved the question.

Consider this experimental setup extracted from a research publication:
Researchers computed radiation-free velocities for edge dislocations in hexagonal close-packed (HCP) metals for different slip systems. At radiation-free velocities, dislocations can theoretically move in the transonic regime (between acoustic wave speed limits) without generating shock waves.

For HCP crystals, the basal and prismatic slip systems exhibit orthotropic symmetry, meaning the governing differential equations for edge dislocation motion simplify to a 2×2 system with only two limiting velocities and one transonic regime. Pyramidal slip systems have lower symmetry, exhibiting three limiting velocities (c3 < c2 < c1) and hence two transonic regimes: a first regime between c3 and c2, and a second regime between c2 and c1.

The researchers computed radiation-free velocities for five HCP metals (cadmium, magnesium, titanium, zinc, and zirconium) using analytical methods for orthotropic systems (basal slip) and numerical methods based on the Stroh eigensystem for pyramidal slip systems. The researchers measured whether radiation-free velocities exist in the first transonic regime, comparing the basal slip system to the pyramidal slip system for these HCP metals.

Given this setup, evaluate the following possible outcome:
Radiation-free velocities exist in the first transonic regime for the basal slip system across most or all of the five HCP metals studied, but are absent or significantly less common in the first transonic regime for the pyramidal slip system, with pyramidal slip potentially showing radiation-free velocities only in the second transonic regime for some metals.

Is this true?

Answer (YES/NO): NO